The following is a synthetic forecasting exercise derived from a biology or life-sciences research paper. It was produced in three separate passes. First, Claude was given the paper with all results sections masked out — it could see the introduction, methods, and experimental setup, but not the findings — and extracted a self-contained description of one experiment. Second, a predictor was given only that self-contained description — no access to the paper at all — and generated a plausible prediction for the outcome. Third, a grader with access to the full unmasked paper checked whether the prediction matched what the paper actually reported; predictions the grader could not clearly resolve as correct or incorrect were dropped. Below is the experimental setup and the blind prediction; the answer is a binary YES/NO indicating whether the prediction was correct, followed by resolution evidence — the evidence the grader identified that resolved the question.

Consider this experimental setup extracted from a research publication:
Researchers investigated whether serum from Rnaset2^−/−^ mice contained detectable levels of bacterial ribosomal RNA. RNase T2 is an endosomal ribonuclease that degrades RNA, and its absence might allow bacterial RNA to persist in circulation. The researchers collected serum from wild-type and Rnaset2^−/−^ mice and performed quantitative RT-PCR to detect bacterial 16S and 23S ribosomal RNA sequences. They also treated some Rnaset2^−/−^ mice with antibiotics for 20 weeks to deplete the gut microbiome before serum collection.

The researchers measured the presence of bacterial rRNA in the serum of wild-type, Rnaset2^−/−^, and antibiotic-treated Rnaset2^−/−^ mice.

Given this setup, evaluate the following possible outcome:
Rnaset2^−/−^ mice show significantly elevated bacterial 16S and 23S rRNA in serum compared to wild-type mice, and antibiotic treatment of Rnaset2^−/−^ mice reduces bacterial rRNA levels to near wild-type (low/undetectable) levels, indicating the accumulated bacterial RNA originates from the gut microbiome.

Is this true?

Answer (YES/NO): NO